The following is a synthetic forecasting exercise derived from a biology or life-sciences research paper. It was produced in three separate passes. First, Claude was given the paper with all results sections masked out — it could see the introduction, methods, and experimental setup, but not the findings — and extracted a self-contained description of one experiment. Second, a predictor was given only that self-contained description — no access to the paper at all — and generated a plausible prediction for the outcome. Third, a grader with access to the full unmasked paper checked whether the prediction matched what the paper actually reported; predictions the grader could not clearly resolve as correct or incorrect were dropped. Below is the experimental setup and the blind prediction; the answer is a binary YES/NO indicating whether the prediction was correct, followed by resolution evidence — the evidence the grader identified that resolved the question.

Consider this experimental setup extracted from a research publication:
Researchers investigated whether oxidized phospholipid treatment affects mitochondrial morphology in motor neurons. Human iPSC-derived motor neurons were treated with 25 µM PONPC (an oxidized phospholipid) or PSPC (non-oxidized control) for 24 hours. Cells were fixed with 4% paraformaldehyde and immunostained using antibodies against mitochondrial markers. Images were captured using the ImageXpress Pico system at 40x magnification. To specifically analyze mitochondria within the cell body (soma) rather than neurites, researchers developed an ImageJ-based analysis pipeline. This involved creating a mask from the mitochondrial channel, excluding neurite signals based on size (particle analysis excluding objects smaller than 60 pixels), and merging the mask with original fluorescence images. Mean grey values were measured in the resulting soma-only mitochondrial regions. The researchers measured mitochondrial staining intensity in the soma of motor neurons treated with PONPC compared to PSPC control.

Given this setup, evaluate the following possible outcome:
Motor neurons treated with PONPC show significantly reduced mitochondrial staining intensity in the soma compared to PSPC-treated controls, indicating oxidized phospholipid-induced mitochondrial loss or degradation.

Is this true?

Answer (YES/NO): NO